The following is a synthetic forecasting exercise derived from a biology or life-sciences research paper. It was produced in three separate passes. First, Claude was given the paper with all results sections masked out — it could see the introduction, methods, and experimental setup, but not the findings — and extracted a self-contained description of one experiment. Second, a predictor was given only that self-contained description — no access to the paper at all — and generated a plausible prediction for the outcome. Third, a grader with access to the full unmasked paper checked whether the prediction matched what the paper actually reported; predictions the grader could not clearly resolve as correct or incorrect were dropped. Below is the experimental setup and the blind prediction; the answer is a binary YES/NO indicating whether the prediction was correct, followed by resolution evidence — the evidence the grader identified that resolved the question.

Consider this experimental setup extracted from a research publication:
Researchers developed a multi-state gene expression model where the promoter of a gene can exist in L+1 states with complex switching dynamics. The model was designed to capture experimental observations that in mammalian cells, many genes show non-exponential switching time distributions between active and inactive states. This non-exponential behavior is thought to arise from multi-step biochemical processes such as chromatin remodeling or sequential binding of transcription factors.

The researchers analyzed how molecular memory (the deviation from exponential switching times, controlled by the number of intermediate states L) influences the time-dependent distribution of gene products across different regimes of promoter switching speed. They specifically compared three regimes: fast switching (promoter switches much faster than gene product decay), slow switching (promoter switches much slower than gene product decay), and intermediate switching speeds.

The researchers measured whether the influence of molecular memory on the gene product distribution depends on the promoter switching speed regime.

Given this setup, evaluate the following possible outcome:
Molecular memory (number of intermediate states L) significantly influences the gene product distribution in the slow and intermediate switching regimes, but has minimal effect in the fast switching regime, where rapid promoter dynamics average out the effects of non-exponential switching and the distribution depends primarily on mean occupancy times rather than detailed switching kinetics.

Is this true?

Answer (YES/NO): NO